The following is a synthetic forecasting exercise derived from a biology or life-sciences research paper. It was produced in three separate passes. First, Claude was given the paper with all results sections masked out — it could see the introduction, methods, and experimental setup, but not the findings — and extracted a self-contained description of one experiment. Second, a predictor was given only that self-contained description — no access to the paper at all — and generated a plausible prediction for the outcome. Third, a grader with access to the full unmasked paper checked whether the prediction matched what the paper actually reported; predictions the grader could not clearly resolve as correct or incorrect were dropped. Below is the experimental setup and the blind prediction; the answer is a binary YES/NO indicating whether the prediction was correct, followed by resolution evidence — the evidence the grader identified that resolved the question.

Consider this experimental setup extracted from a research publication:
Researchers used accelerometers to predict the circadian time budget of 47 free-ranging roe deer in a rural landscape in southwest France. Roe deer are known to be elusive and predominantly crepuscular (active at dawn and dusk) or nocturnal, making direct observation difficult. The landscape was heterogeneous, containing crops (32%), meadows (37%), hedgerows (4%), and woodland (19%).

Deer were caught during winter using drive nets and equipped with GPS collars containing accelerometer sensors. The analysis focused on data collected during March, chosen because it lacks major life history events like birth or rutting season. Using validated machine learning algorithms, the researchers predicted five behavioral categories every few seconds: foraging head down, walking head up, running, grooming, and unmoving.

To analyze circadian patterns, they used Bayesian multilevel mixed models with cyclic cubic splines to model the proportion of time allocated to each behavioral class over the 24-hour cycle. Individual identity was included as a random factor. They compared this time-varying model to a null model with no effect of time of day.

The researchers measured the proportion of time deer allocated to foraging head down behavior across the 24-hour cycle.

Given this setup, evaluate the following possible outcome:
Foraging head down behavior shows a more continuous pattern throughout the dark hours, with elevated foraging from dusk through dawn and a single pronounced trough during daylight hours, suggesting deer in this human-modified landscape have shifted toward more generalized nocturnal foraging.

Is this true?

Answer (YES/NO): NO